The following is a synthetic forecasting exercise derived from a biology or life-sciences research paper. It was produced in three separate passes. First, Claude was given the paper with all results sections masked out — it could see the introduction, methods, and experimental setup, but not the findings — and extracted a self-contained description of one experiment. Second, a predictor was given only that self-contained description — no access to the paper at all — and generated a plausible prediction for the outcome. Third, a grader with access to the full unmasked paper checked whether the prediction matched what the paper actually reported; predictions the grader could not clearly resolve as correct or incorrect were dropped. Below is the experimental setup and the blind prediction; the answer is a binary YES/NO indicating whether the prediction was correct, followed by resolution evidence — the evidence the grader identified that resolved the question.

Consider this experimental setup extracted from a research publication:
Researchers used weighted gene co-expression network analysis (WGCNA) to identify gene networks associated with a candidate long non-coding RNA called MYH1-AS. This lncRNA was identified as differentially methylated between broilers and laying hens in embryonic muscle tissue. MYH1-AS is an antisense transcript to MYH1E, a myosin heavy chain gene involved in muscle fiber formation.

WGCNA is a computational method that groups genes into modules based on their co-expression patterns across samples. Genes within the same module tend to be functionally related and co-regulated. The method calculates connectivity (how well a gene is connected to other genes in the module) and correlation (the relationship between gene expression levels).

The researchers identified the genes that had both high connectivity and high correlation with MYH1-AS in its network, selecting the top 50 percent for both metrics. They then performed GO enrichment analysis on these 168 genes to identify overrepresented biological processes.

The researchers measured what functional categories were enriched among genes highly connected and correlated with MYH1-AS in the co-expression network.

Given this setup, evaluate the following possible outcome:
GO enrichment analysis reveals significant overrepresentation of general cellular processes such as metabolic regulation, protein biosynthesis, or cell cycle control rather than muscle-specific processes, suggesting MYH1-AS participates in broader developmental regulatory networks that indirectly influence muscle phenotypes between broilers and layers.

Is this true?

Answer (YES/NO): NO